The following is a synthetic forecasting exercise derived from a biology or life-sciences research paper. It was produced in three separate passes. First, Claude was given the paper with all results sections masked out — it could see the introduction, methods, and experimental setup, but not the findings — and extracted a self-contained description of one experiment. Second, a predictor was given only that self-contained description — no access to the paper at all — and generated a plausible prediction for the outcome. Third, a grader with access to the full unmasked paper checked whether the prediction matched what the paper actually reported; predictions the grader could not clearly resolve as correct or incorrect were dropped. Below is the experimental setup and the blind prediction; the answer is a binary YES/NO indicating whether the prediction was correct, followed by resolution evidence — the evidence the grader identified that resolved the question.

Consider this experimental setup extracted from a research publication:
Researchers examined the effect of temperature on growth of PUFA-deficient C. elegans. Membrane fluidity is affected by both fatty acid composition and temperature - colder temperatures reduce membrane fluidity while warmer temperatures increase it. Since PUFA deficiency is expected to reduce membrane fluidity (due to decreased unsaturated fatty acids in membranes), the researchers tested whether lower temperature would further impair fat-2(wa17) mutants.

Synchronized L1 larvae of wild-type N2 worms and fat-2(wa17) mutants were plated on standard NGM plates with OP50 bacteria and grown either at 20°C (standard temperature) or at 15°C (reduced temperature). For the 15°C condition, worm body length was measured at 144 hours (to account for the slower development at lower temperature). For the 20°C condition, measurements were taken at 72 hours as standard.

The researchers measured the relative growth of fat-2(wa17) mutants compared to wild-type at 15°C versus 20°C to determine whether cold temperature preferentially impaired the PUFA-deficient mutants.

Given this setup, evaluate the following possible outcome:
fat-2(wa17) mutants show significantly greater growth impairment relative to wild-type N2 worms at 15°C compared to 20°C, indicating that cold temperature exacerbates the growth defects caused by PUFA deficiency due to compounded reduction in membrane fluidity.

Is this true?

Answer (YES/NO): YES